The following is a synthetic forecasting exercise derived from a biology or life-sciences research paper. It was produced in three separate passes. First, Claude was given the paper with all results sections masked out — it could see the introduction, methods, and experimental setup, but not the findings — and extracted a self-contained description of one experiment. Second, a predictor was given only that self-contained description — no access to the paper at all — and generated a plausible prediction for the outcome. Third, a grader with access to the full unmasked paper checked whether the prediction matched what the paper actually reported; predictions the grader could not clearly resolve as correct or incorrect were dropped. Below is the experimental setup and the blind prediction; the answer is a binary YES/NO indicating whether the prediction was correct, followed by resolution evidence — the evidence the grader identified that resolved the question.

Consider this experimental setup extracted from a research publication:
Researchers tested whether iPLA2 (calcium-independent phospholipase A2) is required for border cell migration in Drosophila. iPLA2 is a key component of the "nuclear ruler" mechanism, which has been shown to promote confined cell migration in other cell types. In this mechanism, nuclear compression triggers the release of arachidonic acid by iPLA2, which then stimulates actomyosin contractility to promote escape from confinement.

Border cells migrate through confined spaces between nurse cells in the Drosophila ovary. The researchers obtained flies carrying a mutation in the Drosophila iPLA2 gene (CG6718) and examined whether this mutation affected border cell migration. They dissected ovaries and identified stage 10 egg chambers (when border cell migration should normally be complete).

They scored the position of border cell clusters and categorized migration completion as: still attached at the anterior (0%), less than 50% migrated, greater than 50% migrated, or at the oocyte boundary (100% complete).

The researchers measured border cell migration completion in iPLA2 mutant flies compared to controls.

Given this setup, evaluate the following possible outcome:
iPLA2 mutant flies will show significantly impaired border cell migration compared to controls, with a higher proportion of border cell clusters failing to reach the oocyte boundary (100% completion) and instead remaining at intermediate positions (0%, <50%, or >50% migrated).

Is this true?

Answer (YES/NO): NO